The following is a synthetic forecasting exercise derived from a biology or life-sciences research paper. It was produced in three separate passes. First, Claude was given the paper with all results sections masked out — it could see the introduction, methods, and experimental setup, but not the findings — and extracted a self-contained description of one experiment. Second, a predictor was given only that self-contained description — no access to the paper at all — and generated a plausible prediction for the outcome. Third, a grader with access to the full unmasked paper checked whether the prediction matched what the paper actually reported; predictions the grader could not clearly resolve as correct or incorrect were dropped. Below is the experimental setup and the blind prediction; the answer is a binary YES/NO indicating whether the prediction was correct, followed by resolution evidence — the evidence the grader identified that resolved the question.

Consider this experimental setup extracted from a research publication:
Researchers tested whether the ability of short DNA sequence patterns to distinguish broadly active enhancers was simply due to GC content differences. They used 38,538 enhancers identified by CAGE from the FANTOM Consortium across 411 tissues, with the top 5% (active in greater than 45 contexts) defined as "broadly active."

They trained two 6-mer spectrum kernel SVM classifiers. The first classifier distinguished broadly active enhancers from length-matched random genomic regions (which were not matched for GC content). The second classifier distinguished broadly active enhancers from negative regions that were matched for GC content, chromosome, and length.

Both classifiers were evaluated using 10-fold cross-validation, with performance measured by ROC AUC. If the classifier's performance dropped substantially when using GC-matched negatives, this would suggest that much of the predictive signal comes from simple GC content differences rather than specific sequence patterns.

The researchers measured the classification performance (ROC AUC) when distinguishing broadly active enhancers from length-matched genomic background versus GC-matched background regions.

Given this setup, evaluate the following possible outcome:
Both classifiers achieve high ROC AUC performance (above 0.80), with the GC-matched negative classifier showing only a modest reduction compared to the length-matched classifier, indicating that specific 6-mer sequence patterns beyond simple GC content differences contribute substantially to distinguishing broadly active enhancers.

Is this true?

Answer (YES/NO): YES